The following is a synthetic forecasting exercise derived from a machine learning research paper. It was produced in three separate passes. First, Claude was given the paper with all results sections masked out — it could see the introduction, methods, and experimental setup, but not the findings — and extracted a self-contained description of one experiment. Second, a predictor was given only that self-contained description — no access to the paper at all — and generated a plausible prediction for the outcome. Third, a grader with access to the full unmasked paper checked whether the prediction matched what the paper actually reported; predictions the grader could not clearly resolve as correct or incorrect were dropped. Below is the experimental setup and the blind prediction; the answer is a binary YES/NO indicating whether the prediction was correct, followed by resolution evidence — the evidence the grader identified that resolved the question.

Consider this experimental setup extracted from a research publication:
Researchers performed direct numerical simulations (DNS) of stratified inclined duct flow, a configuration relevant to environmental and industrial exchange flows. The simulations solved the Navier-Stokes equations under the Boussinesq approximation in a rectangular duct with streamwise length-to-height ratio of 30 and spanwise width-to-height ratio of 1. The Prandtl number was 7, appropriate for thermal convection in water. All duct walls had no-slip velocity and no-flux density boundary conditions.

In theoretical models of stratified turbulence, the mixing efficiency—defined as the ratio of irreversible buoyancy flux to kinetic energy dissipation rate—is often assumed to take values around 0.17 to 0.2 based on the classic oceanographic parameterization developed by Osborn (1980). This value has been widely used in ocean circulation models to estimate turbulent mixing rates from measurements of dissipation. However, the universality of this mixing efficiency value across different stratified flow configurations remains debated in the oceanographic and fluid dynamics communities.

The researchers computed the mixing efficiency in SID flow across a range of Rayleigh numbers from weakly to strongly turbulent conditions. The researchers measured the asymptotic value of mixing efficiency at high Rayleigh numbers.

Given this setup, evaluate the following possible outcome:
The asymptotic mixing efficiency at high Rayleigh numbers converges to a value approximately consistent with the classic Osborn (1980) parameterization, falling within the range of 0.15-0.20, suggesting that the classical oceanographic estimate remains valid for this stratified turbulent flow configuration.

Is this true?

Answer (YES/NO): NO